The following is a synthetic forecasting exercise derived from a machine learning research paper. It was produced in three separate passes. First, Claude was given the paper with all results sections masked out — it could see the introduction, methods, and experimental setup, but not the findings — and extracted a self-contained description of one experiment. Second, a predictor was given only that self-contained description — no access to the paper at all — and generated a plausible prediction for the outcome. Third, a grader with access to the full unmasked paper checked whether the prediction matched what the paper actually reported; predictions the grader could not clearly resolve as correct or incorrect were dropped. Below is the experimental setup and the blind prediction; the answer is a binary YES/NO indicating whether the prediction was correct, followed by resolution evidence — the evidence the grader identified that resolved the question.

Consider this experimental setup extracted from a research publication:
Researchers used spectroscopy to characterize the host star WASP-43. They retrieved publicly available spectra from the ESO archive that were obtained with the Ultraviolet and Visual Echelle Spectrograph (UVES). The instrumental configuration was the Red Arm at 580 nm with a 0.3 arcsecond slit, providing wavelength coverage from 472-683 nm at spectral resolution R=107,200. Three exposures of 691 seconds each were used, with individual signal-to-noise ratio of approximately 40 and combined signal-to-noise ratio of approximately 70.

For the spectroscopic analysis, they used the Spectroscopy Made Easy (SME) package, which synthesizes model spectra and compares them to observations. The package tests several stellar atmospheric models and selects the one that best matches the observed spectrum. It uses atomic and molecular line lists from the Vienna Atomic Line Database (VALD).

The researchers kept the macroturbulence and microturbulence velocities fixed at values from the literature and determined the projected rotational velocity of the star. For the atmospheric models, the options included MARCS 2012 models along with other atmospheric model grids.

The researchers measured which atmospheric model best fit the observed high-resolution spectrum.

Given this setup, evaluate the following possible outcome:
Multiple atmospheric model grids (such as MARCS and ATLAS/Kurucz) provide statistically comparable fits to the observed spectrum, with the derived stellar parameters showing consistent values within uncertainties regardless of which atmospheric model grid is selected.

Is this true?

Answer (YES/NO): NO